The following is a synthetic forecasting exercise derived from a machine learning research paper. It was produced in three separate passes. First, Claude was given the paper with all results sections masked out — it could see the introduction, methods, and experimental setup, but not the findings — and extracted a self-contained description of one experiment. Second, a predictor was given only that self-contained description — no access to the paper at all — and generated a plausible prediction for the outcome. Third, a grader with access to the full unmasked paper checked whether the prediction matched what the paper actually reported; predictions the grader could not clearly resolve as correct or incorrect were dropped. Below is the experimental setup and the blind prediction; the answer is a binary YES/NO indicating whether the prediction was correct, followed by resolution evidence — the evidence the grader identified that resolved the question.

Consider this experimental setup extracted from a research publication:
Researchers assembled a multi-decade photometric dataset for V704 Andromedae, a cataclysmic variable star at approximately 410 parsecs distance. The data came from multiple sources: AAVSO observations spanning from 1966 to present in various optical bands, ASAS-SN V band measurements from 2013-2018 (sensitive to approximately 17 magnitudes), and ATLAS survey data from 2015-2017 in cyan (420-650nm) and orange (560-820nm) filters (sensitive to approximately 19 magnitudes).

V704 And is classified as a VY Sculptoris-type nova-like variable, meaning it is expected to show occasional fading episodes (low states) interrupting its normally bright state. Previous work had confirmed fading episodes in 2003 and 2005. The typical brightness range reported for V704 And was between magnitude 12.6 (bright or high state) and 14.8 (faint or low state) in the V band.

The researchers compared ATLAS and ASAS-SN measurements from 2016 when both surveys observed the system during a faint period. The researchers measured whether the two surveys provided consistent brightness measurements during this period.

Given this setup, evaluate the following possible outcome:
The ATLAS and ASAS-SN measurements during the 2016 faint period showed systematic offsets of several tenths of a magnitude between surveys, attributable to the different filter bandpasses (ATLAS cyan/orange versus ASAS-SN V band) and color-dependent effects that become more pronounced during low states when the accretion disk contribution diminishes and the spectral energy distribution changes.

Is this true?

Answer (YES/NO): NO